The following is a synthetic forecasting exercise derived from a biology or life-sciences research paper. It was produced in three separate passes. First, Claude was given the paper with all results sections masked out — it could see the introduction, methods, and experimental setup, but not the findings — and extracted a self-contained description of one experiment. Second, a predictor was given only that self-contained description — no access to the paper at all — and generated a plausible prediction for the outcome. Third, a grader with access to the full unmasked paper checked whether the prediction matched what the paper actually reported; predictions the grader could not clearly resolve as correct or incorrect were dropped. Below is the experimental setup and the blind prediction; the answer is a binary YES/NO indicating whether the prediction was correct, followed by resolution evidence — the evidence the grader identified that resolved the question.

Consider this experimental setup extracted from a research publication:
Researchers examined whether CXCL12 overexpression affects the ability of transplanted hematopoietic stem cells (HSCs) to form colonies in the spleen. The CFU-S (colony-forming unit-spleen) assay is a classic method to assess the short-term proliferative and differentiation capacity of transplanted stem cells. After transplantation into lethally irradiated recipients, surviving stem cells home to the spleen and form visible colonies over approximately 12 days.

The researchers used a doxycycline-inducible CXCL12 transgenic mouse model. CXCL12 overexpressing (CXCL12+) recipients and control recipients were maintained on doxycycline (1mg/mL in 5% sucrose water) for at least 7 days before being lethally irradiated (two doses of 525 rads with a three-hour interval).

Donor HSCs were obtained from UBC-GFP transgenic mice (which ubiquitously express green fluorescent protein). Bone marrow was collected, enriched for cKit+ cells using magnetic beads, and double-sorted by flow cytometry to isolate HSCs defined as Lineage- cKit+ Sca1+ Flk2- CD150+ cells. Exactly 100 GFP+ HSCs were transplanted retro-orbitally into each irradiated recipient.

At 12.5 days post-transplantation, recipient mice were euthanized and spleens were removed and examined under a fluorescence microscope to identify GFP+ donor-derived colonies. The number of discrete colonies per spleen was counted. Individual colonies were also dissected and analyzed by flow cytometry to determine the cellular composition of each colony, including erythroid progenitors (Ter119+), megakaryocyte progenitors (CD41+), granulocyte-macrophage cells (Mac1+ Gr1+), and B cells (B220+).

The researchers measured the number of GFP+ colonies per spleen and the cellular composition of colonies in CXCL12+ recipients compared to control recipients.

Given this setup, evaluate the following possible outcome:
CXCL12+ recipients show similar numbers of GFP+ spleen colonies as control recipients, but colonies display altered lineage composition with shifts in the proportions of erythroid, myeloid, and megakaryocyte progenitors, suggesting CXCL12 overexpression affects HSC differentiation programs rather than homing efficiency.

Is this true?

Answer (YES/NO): NO